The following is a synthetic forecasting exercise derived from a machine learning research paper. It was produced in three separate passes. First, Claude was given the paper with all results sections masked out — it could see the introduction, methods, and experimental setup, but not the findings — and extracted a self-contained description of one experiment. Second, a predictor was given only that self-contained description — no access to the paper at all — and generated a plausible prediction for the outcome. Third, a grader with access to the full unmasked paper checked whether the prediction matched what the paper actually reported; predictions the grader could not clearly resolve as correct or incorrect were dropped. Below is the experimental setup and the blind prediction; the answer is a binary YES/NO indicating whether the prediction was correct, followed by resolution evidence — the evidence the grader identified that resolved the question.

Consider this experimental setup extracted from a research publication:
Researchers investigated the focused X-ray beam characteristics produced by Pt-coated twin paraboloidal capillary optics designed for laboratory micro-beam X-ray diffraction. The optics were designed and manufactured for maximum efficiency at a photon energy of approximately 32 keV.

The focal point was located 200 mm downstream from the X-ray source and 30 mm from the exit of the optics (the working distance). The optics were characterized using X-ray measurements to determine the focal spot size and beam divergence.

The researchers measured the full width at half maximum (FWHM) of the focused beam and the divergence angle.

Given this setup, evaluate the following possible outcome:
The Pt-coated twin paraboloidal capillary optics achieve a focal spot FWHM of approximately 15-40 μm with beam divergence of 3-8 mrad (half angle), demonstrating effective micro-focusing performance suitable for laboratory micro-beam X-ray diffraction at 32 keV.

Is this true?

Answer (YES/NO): NO